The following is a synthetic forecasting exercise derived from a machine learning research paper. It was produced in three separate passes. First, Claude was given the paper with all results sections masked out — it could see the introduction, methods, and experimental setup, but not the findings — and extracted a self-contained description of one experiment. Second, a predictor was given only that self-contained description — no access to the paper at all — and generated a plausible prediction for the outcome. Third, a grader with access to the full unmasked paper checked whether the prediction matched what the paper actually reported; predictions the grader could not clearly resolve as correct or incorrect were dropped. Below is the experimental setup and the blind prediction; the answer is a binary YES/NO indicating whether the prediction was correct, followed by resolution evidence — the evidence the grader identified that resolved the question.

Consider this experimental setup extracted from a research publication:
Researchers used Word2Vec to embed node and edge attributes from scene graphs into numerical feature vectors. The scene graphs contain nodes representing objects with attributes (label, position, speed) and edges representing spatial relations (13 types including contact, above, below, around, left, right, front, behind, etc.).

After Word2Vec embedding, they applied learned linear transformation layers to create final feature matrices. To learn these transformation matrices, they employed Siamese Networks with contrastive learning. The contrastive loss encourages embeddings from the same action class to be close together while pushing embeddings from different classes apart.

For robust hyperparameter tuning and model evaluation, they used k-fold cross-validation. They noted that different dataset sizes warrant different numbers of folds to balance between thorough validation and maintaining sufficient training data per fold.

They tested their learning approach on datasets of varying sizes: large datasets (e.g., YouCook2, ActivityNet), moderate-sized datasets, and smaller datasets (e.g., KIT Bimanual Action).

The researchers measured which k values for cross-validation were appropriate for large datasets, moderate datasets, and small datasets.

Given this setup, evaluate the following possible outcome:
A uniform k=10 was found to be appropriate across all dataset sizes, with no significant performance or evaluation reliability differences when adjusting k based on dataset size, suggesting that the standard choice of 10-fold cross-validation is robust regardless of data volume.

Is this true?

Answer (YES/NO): NO